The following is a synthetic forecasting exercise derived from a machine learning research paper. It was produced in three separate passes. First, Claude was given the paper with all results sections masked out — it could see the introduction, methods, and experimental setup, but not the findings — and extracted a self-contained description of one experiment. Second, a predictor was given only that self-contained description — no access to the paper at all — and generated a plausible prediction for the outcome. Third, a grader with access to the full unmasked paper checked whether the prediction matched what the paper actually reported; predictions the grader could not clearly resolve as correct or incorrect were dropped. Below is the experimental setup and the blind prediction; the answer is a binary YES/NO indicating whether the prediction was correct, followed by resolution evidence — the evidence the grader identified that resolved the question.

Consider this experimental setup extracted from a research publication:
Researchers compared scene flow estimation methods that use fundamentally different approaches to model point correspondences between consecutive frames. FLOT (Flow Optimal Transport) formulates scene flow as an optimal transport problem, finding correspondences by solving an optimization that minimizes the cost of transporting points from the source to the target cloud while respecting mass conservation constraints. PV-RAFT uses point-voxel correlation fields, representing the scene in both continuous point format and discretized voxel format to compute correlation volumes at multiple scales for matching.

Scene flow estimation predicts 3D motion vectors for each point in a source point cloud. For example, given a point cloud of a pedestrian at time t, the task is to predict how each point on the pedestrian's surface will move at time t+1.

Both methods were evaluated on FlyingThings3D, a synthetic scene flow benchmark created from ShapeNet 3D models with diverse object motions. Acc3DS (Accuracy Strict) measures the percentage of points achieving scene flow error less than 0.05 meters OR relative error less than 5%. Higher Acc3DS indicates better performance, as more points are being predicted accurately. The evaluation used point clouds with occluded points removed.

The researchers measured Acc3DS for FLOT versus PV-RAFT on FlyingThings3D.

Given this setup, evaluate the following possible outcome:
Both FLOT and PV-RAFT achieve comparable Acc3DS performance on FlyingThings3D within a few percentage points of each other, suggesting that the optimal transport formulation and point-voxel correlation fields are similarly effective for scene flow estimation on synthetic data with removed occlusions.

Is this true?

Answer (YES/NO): NO